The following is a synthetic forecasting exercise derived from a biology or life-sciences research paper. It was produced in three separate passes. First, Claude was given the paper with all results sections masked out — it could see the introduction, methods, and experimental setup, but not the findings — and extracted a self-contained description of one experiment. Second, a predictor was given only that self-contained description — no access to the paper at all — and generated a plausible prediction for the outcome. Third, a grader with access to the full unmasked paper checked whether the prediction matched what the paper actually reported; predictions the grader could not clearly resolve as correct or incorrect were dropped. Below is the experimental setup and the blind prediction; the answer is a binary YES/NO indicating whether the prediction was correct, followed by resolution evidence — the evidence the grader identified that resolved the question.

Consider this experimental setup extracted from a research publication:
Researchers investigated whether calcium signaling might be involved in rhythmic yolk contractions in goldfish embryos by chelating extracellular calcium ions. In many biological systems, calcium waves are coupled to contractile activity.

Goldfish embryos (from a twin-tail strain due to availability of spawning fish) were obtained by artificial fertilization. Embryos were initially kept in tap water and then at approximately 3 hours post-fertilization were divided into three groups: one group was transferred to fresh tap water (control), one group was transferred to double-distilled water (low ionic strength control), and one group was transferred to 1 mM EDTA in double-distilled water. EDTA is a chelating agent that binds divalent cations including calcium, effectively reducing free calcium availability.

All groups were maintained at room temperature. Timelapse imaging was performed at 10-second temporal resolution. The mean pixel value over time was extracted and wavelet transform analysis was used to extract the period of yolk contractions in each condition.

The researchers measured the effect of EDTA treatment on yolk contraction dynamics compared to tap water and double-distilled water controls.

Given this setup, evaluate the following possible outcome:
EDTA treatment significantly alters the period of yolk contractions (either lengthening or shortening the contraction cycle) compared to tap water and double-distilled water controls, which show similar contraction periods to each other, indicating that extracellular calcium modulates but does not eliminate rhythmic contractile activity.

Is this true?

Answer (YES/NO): NO